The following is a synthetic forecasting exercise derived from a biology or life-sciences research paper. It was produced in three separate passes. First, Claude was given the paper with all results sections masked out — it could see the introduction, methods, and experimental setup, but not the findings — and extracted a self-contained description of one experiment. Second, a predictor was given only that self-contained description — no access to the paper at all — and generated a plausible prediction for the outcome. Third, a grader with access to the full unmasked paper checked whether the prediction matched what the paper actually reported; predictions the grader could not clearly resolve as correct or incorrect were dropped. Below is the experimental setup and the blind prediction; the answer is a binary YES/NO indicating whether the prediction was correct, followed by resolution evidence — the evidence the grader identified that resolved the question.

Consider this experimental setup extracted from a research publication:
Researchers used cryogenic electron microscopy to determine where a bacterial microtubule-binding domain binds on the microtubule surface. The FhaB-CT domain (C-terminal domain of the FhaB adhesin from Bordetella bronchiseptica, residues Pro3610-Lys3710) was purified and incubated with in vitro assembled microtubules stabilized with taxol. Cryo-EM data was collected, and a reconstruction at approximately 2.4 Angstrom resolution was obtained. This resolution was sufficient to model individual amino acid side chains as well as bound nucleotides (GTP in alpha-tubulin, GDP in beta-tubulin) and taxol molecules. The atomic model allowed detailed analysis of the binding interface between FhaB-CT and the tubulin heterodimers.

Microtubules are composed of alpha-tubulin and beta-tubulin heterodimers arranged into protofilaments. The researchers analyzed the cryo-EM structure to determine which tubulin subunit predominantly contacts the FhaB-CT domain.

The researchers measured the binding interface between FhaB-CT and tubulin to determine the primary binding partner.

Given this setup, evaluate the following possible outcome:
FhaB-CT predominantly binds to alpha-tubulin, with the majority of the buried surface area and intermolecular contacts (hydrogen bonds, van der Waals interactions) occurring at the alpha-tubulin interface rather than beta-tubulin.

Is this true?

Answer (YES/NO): YES